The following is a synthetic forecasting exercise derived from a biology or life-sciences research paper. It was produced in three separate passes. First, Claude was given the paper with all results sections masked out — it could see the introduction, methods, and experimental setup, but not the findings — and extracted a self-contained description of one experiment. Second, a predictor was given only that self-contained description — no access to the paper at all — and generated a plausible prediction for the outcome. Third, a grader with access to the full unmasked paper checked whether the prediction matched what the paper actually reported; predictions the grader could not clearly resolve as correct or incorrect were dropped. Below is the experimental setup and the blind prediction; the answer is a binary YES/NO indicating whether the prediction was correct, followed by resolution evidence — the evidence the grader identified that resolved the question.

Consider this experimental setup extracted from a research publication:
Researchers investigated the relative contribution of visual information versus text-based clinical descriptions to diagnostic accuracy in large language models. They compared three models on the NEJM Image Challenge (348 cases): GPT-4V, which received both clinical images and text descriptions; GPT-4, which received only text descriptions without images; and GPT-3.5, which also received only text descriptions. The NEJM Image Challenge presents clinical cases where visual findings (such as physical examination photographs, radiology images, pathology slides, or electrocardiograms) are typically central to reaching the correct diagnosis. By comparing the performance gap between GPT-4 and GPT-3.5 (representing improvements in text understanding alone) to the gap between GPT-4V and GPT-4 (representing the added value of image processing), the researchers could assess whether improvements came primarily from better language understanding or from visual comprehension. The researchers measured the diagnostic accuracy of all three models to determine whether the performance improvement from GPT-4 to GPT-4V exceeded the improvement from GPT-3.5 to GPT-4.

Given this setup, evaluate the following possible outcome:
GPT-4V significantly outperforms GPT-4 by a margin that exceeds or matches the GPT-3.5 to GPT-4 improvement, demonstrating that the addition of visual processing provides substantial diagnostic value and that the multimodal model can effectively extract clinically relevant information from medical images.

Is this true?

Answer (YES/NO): NO